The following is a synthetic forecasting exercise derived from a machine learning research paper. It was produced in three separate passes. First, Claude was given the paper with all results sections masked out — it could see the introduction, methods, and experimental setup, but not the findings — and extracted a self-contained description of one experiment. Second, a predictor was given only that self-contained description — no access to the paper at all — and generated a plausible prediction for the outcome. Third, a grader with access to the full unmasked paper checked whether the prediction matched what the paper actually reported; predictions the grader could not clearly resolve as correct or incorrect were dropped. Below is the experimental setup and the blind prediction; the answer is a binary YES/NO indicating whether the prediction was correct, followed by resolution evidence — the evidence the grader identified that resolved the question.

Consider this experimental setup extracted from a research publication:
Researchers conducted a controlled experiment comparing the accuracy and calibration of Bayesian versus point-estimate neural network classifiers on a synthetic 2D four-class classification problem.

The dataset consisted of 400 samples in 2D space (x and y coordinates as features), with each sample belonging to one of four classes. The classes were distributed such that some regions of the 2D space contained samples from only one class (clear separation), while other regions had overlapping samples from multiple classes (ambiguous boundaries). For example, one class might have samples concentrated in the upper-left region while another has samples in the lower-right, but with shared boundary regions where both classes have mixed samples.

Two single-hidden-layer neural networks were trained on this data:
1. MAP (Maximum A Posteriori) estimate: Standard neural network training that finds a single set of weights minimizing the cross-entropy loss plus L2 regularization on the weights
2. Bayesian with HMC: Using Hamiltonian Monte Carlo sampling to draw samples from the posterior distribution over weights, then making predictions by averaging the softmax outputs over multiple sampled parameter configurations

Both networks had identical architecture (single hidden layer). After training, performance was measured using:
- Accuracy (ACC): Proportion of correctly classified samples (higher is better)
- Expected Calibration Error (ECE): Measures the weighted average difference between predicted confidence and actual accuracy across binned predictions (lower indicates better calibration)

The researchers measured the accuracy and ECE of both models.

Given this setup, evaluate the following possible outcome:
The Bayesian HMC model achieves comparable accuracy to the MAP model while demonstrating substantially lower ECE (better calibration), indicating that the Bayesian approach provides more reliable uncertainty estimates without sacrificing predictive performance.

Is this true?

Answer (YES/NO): YES